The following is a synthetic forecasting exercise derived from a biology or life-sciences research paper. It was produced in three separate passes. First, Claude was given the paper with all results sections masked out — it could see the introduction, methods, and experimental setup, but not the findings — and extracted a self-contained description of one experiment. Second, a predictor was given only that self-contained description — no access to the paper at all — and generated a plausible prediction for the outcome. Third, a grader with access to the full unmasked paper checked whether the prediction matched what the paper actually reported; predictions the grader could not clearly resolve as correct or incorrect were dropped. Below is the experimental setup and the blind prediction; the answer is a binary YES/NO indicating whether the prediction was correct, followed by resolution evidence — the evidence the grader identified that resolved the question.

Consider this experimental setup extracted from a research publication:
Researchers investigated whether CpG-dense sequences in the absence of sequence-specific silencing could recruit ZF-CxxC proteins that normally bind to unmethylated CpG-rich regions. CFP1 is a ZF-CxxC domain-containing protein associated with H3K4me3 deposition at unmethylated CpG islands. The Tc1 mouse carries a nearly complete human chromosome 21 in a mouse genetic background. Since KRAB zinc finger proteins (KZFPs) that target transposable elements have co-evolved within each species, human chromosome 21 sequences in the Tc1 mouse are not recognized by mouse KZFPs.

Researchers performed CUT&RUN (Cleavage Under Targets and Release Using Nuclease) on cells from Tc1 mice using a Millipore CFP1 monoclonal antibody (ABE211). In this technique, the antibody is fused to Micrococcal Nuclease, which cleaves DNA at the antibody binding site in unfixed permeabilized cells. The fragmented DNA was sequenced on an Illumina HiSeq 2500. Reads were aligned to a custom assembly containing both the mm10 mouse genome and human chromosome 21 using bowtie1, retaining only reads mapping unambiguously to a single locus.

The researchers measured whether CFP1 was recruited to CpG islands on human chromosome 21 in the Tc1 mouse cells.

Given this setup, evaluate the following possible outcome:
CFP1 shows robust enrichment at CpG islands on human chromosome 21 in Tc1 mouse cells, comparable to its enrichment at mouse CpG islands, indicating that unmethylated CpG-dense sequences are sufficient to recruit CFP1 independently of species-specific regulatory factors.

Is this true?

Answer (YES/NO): YES